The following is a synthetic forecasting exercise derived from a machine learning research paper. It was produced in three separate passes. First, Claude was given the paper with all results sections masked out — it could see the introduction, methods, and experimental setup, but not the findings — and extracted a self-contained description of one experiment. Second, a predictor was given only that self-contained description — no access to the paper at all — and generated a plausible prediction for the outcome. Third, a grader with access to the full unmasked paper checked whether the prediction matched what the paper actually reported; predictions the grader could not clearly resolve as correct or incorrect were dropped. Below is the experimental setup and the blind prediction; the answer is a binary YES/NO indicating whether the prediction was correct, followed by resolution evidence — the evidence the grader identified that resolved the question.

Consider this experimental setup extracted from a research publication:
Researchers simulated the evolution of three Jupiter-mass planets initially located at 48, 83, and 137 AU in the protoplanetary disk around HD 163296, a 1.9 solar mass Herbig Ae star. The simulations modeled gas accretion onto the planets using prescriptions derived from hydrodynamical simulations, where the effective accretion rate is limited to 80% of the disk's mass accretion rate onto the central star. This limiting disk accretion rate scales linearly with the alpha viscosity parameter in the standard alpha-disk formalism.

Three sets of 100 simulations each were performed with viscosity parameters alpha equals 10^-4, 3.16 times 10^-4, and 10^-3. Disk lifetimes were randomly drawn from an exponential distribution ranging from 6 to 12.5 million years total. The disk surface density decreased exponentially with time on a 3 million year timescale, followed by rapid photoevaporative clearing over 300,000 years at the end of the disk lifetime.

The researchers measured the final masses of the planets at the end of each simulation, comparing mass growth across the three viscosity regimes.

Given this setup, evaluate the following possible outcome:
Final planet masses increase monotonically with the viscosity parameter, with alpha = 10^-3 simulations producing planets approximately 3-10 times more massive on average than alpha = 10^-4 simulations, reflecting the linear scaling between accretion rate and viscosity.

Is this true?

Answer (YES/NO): YES